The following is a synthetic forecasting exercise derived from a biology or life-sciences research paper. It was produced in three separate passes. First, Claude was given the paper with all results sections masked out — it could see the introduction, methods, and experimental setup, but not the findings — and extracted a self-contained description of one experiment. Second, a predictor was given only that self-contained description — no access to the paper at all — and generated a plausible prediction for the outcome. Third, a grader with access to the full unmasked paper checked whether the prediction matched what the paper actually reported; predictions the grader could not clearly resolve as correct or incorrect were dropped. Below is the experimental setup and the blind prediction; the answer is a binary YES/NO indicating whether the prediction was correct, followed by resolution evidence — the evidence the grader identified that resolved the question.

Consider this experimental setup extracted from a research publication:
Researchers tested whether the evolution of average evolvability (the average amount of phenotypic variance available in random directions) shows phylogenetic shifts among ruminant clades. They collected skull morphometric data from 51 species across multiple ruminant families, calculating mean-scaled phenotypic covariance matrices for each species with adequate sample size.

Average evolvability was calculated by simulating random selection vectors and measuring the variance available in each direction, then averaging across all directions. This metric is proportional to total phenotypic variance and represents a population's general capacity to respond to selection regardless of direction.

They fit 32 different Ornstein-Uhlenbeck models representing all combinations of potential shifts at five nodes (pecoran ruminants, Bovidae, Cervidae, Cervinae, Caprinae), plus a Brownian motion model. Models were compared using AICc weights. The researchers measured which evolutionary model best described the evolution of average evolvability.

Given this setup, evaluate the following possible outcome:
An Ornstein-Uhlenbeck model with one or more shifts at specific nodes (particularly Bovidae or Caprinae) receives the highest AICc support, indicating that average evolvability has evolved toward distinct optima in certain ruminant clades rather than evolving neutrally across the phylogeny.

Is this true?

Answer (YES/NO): YES